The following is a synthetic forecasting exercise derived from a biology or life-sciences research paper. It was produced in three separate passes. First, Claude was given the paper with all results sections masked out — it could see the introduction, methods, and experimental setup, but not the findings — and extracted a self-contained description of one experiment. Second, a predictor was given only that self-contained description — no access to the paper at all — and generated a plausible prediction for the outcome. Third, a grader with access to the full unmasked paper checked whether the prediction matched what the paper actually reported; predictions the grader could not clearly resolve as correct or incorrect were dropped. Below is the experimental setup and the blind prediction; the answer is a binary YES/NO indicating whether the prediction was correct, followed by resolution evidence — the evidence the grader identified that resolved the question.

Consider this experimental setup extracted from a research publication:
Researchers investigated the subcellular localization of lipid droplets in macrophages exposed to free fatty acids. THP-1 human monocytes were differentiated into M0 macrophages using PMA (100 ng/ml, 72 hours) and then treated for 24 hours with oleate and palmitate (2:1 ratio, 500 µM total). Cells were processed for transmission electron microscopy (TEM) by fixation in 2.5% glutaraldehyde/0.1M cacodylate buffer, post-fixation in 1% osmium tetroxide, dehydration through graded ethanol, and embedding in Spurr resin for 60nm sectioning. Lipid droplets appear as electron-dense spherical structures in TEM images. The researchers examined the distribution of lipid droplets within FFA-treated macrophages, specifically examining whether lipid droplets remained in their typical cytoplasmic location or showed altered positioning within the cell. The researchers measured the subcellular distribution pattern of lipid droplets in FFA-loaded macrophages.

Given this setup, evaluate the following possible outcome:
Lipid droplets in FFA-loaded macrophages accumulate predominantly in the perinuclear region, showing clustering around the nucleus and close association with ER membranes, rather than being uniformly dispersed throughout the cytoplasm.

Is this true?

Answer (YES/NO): NO